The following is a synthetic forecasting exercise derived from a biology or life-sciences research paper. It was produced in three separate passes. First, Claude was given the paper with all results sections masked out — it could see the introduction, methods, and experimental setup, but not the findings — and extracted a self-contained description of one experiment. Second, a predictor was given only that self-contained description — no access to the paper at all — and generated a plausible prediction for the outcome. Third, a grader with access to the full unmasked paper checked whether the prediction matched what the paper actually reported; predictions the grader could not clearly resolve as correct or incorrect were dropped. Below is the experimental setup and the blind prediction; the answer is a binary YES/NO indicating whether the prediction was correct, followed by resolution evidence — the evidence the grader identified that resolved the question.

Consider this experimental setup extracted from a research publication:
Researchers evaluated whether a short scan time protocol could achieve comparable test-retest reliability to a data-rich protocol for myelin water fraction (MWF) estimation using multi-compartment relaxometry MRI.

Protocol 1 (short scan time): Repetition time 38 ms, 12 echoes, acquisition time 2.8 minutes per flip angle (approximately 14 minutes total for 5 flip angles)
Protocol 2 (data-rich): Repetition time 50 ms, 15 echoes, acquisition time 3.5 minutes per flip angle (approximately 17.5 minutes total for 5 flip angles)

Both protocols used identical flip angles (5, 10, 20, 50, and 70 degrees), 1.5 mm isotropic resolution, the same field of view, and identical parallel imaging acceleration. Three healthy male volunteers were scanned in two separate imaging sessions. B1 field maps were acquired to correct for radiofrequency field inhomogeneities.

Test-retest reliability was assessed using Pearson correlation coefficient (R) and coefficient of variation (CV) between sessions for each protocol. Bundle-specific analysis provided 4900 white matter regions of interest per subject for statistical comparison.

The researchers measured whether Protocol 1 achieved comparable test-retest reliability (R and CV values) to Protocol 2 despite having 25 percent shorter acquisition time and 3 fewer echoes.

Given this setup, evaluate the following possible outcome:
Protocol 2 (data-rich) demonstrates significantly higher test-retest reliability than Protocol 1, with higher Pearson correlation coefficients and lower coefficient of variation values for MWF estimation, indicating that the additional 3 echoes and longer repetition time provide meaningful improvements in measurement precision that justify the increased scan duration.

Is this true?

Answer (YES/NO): NO